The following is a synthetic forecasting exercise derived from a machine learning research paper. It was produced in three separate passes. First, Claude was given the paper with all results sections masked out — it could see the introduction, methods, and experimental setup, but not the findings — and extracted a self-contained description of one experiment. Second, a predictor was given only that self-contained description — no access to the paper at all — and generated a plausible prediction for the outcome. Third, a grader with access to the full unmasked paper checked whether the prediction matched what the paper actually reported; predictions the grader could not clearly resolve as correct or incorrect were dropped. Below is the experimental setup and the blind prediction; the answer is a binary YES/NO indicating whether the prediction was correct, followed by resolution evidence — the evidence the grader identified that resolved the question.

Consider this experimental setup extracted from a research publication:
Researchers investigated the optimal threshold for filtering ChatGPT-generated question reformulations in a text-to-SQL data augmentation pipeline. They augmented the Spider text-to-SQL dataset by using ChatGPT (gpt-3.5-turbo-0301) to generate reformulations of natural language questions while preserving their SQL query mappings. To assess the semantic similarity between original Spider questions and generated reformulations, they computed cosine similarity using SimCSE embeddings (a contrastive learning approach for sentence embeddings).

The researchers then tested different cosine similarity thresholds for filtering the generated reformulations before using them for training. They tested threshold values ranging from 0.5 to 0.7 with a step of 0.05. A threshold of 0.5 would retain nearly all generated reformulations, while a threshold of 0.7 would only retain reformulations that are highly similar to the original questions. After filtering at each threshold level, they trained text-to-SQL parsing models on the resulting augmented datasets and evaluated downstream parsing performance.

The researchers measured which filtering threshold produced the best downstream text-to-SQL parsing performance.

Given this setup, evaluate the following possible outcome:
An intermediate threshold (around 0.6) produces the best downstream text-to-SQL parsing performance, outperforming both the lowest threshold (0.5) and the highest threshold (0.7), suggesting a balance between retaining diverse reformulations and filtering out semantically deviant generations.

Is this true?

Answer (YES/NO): NO